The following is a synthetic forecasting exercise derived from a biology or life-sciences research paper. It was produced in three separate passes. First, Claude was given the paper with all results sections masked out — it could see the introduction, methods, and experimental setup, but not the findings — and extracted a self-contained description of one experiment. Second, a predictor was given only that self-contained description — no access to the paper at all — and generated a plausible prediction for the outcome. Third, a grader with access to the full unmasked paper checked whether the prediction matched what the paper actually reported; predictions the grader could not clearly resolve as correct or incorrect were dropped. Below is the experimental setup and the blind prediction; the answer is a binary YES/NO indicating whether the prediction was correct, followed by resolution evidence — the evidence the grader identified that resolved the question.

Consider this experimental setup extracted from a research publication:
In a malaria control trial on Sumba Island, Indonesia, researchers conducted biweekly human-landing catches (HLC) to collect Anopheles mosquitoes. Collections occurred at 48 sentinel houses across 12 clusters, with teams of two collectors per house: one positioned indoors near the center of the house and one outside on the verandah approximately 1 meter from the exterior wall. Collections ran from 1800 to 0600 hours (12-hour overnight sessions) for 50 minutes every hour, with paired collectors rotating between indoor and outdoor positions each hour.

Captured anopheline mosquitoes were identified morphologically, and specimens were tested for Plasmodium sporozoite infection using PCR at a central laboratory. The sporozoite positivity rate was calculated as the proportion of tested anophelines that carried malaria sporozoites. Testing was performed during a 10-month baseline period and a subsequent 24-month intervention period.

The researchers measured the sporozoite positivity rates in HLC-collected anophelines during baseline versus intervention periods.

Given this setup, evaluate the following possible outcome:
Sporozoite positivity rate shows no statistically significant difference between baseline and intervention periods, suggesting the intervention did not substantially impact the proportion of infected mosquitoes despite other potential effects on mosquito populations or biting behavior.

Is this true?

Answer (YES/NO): NO